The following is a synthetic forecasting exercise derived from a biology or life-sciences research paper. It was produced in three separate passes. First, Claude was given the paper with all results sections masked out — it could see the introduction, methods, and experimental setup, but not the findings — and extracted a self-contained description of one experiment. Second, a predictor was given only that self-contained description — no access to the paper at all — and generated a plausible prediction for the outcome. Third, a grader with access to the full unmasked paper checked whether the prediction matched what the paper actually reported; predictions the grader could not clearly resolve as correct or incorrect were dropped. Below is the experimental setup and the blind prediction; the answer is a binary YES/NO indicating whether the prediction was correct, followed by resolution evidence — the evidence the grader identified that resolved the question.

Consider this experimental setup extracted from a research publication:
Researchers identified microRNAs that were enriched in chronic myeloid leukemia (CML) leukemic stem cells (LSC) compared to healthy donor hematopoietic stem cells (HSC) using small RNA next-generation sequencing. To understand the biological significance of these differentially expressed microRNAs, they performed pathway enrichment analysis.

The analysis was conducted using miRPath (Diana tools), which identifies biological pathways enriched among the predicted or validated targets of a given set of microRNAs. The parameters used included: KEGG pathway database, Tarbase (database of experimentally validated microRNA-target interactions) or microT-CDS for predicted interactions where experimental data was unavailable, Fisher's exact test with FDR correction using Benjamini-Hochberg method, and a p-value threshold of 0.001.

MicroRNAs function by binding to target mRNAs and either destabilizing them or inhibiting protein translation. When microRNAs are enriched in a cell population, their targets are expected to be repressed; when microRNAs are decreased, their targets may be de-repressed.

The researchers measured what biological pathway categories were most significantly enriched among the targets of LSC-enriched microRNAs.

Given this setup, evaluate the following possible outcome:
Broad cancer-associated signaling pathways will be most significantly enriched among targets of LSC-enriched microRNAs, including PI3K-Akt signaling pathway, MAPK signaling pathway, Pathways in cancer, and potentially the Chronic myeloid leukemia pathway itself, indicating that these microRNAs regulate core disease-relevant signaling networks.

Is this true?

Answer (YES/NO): NO